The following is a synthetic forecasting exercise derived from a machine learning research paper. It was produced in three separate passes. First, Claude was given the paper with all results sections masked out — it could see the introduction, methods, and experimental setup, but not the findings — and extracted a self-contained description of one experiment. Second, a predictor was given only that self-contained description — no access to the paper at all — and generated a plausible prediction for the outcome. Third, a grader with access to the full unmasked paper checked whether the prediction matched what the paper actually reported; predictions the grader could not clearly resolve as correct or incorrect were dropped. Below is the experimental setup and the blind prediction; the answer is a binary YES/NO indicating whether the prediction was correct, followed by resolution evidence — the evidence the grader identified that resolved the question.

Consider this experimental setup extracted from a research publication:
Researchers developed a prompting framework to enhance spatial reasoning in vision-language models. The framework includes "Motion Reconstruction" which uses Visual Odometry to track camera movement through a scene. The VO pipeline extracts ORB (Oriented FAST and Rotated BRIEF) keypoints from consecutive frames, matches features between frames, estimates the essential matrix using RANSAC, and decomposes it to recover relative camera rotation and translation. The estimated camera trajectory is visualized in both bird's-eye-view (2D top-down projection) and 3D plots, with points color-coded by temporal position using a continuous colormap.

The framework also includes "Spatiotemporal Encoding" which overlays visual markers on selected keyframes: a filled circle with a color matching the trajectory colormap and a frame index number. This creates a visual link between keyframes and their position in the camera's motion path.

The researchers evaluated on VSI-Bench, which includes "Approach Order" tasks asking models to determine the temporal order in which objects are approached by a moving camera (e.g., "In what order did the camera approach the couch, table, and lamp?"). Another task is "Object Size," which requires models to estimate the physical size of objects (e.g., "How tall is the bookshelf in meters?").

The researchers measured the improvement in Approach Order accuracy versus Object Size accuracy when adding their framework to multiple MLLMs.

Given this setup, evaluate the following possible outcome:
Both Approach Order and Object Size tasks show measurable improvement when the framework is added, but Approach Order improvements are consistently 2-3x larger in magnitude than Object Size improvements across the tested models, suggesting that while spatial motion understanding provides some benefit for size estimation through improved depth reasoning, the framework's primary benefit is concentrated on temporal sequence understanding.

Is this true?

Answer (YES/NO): NO